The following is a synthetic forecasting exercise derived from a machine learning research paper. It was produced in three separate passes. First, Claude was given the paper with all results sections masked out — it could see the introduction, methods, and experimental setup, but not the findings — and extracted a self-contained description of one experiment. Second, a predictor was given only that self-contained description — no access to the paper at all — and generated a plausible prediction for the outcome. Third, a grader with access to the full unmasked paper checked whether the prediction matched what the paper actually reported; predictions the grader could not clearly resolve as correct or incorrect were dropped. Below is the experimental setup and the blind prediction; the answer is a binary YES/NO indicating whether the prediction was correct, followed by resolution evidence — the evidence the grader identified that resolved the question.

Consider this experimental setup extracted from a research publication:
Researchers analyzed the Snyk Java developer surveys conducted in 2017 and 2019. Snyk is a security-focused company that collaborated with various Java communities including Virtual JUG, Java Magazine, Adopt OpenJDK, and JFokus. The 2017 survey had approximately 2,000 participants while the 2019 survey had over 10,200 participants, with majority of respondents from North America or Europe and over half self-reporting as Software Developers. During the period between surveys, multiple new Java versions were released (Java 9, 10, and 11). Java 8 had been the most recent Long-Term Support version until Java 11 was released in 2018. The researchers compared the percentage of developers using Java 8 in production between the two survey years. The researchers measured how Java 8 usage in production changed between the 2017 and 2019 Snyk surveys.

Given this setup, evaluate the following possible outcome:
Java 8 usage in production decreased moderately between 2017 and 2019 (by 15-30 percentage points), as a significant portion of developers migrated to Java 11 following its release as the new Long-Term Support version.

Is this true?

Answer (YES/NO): NO